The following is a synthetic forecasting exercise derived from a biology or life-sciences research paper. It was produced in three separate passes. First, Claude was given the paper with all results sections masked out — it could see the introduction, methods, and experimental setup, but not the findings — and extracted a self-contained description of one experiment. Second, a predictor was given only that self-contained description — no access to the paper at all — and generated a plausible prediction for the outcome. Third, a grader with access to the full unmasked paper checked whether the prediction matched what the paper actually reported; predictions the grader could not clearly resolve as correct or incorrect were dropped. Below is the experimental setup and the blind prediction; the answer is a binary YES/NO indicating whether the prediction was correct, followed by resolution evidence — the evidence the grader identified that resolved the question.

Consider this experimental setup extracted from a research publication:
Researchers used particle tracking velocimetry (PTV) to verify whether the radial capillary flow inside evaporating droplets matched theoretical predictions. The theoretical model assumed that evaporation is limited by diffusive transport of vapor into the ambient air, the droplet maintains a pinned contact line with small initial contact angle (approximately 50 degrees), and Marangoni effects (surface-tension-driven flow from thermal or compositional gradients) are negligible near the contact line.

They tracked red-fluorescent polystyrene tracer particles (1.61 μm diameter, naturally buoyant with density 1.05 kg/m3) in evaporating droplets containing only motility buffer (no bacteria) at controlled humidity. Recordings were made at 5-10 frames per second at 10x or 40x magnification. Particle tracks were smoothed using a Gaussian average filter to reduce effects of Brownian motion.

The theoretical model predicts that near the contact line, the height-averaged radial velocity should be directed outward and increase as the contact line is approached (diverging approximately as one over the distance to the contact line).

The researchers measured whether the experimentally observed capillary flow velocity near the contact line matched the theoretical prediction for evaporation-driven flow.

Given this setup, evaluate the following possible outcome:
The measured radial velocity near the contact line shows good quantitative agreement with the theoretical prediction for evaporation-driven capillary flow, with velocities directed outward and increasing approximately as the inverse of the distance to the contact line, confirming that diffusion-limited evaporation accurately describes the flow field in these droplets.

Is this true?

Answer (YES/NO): YES